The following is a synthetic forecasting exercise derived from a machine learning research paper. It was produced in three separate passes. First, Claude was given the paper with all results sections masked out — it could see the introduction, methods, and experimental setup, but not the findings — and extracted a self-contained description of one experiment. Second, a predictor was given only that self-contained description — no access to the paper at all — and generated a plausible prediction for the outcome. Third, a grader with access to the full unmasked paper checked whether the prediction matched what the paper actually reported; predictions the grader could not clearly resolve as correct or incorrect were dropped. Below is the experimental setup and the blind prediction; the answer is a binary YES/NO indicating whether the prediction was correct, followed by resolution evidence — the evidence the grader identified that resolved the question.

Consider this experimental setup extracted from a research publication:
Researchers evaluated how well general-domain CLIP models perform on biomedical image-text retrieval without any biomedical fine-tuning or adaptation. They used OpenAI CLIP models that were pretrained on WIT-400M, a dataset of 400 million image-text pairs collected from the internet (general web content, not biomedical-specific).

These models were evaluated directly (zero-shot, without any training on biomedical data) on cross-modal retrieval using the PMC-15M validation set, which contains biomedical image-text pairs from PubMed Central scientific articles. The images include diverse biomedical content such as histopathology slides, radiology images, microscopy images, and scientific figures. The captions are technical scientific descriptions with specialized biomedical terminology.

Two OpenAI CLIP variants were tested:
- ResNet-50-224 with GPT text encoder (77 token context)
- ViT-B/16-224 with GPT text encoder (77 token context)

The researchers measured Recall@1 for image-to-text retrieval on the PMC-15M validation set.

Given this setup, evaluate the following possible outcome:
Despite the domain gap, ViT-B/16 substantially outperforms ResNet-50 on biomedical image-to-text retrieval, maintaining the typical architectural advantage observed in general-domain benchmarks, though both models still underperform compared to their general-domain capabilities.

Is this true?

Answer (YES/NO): NO